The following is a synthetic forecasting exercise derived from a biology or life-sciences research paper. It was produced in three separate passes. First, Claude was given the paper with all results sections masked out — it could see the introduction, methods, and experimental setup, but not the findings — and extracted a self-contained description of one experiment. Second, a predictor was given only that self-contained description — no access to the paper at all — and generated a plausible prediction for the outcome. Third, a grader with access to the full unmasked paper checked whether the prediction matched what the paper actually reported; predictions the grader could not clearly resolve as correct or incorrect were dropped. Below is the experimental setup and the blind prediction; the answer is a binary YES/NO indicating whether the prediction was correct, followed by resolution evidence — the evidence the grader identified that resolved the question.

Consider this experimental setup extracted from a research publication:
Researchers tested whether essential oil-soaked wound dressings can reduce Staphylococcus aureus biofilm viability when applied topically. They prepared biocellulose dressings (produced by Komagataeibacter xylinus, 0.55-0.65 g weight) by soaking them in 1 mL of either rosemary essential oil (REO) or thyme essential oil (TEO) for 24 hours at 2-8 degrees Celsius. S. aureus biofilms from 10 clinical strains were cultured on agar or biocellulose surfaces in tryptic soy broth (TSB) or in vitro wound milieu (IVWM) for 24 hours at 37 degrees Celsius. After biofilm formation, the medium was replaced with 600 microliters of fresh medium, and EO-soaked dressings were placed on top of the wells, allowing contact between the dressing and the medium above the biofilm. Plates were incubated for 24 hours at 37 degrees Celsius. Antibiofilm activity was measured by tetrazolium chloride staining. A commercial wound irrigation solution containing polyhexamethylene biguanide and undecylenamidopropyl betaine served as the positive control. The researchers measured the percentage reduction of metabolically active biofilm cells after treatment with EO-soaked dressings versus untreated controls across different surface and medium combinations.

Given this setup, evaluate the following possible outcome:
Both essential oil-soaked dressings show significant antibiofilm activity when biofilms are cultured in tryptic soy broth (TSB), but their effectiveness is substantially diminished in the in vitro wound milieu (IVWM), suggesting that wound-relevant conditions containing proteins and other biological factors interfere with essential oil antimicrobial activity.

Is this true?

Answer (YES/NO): NO